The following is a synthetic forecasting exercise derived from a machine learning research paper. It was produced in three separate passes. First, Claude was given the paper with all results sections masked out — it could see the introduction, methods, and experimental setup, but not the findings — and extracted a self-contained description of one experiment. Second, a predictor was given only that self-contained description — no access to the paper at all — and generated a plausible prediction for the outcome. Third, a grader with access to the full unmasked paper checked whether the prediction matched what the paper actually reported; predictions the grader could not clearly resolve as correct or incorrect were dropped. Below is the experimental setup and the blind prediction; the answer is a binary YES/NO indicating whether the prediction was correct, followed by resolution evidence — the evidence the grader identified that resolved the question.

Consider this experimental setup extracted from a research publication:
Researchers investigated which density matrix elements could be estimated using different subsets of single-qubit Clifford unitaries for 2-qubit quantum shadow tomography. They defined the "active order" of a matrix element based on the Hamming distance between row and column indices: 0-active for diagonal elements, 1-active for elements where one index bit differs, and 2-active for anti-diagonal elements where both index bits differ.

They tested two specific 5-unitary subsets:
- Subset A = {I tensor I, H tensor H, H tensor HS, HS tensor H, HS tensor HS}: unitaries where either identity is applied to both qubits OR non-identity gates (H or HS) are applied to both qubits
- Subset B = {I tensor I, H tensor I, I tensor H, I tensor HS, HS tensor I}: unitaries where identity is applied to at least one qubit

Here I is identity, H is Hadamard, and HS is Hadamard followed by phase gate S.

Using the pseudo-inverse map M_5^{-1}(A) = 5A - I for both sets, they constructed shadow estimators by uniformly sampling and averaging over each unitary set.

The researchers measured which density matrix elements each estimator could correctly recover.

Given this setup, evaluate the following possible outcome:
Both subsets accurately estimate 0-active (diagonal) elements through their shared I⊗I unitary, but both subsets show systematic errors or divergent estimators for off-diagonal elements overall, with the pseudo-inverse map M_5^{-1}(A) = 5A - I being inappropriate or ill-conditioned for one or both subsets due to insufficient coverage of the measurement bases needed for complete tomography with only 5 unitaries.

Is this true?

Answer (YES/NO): NO